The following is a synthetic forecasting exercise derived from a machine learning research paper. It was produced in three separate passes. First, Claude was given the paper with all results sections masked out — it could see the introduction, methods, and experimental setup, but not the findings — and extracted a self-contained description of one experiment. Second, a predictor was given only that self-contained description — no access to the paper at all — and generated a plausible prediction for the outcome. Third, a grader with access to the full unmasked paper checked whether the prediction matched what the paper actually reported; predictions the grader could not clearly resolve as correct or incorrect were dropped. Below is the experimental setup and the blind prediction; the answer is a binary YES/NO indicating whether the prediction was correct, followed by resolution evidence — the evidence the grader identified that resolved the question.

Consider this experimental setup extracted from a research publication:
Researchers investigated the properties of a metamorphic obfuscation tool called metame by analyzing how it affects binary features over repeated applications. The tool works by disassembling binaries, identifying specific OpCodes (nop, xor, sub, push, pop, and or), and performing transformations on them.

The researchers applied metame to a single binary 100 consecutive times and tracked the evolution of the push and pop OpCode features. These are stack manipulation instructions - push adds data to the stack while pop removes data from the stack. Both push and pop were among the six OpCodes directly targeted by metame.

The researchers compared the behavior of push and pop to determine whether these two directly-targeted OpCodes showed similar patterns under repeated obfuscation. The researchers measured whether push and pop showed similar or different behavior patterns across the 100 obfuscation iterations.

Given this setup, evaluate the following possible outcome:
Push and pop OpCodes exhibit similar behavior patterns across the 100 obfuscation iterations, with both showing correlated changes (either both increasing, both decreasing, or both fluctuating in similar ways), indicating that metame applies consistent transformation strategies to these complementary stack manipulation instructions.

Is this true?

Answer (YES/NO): YES